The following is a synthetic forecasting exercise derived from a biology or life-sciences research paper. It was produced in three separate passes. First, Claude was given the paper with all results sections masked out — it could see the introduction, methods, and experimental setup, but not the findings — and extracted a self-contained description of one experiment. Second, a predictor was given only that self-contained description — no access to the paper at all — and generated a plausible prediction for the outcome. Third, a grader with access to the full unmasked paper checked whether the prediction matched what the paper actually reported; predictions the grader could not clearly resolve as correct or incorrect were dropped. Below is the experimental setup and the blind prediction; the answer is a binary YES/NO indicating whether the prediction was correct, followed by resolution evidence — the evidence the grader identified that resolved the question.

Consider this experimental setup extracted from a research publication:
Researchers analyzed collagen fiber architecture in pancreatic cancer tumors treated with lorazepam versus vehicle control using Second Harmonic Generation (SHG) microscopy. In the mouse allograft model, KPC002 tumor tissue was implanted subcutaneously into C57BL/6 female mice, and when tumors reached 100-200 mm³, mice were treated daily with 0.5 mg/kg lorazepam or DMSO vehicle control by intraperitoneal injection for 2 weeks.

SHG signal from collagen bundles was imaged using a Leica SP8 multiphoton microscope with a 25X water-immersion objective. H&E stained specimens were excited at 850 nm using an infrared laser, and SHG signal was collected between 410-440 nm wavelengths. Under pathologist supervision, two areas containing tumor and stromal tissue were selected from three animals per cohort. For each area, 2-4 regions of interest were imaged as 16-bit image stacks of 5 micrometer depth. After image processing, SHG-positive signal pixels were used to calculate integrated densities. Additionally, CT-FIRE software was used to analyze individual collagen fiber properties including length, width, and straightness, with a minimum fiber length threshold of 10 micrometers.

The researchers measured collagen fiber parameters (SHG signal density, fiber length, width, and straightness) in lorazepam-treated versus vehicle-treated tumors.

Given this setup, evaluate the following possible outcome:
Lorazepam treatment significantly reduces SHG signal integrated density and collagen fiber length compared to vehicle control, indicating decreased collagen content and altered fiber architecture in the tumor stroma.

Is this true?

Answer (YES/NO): NO